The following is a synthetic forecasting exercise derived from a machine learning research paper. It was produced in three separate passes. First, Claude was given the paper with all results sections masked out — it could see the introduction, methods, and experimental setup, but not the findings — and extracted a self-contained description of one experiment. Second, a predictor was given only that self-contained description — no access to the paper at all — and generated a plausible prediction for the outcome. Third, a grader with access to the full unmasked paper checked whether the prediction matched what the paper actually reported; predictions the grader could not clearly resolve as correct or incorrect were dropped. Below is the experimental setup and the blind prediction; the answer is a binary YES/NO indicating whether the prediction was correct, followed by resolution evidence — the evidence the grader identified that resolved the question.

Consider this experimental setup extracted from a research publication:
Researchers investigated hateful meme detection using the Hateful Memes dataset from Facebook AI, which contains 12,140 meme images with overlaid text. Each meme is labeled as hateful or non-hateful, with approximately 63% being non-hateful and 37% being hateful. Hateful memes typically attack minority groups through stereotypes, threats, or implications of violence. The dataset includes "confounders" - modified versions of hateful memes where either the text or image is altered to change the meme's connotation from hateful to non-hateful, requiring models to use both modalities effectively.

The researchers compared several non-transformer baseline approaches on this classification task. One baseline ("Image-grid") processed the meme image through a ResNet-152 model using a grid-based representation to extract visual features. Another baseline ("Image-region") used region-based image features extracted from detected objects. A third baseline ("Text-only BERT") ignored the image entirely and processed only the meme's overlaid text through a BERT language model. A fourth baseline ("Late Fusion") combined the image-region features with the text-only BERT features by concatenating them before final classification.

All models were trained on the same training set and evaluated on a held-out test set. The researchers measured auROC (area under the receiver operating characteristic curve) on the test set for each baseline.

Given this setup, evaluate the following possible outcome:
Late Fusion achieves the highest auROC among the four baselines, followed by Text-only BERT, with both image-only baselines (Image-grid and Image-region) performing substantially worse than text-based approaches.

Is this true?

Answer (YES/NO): NO